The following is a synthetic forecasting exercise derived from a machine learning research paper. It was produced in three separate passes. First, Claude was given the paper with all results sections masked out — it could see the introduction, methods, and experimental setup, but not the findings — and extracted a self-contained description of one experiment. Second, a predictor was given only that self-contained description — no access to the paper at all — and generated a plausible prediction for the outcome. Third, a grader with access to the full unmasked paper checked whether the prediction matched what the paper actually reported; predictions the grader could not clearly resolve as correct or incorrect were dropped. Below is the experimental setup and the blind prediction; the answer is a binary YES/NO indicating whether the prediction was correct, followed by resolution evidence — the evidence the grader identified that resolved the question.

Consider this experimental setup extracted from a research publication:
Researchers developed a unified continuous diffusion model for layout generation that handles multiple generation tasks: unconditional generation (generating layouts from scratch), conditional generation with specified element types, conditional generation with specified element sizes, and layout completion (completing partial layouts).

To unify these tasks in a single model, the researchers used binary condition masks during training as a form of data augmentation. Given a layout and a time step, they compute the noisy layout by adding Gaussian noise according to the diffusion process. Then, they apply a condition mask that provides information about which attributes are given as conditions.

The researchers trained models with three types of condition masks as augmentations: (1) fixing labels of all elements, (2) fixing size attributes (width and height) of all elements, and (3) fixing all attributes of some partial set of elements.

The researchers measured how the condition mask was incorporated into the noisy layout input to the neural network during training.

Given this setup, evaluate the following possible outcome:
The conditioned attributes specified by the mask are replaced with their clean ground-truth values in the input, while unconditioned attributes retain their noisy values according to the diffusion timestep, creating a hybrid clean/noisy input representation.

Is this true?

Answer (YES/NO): YES